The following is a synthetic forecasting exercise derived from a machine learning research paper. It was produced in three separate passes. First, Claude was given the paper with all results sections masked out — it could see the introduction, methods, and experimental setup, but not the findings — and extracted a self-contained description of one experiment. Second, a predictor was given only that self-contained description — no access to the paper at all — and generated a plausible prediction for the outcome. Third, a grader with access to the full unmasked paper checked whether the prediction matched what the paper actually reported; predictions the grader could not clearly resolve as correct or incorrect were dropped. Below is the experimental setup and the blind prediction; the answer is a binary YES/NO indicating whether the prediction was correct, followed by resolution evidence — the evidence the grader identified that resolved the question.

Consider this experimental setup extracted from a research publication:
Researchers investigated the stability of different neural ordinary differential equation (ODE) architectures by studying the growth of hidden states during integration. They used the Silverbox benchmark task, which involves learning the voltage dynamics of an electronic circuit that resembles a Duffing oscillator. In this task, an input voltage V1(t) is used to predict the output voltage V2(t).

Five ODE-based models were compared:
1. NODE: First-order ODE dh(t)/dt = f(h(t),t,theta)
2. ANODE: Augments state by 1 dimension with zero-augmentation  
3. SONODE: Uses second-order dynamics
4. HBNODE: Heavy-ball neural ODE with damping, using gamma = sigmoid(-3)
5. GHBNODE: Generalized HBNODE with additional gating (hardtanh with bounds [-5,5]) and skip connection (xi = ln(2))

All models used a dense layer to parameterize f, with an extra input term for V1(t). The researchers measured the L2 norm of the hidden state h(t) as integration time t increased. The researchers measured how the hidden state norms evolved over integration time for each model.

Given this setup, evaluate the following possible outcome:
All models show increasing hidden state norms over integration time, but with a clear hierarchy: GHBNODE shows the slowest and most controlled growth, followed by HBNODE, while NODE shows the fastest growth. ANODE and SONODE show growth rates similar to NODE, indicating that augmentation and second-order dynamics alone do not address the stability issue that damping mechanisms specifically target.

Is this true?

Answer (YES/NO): NO